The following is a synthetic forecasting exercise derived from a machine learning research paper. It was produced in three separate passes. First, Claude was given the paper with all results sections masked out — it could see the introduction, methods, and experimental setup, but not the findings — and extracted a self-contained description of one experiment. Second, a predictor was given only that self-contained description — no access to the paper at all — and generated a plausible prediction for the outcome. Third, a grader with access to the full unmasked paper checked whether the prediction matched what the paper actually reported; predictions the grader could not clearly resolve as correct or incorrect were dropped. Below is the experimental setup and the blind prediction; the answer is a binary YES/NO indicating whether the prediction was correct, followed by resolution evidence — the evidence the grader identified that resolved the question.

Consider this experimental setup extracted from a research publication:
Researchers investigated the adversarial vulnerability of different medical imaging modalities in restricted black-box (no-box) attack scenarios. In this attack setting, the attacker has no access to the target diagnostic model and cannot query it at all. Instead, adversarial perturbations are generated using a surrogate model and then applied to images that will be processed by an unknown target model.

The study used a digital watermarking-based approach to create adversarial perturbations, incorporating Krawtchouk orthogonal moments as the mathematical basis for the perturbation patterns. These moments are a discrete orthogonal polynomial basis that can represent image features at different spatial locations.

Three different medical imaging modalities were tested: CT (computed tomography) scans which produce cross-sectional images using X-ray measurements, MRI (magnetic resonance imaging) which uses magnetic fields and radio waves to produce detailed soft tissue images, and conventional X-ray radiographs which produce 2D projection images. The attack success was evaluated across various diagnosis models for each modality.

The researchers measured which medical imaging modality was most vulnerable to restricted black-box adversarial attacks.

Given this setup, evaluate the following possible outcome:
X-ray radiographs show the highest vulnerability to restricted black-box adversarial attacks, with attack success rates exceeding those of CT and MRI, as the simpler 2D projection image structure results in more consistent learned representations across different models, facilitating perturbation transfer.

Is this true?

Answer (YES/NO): NO